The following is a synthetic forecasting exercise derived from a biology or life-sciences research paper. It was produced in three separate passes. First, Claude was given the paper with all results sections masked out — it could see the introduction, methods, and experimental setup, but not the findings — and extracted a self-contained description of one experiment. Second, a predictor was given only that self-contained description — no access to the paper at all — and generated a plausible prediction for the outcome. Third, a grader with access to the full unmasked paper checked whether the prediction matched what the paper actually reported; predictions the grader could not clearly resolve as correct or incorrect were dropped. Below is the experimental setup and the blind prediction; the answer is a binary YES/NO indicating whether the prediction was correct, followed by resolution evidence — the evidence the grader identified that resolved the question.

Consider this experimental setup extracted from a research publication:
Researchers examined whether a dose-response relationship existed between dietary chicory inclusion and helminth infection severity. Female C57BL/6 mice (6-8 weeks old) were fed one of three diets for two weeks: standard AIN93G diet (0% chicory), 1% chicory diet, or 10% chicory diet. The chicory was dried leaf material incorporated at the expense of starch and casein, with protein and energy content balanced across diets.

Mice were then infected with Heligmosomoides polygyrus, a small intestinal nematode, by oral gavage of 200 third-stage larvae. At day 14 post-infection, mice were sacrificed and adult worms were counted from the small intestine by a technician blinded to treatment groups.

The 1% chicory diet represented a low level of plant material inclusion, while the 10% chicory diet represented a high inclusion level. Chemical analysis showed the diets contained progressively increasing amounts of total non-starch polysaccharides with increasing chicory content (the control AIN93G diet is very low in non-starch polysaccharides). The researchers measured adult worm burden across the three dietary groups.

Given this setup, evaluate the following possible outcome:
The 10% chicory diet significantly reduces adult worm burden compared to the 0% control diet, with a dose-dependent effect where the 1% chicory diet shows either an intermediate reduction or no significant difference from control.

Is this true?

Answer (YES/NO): NO